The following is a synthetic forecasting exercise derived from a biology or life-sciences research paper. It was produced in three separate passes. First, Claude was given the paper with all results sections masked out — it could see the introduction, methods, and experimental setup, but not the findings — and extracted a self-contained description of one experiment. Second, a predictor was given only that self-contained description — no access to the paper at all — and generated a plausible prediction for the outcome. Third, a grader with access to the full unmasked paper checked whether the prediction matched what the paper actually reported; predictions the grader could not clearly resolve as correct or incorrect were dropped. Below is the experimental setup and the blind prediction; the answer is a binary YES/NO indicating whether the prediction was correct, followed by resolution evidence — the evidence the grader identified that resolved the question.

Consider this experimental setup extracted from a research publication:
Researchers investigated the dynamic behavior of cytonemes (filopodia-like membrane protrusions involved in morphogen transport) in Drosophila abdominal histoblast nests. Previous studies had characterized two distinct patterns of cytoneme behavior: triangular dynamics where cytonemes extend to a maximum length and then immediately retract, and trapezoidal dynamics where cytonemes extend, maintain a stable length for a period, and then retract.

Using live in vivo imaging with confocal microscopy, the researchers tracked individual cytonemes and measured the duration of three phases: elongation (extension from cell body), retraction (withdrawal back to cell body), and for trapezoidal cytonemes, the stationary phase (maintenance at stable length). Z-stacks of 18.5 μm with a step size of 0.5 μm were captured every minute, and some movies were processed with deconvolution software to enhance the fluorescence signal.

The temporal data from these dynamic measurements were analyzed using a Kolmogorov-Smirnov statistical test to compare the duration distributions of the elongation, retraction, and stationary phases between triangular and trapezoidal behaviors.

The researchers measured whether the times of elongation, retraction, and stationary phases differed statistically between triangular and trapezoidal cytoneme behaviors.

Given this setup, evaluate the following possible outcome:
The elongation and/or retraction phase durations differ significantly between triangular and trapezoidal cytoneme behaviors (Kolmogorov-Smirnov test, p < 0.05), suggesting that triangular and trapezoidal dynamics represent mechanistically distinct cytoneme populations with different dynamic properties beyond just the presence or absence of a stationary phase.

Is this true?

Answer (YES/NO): YES